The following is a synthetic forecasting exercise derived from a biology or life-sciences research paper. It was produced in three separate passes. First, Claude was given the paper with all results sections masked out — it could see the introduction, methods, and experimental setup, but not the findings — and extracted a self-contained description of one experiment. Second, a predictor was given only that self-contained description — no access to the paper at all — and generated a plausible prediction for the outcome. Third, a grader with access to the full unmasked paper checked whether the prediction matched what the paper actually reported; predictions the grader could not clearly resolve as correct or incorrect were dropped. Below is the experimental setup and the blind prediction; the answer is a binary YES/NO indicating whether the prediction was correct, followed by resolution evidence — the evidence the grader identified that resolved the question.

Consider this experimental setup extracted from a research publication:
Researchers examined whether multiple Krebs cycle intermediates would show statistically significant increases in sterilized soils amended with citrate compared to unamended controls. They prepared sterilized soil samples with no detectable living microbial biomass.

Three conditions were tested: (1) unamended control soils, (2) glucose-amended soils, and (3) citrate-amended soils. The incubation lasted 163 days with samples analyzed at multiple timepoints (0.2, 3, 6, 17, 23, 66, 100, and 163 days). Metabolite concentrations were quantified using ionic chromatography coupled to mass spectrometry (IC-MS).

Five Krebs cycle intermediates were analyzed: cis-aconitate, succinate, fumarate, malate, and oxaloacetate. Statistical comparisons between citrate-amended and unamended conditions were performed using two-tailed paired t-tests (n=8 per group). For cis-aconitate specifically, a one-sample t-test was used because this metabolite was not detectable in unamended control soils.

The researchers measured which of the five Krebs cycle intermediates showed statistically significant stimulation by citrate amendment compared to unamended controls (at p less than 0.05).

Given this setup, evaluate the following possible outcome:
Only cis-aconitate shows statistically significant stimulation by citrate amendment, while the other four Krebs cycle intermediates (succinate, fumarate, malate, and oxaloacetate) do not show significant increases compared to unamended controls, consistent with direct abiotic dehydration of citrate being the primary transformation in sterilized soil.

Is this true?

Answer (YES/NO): NO